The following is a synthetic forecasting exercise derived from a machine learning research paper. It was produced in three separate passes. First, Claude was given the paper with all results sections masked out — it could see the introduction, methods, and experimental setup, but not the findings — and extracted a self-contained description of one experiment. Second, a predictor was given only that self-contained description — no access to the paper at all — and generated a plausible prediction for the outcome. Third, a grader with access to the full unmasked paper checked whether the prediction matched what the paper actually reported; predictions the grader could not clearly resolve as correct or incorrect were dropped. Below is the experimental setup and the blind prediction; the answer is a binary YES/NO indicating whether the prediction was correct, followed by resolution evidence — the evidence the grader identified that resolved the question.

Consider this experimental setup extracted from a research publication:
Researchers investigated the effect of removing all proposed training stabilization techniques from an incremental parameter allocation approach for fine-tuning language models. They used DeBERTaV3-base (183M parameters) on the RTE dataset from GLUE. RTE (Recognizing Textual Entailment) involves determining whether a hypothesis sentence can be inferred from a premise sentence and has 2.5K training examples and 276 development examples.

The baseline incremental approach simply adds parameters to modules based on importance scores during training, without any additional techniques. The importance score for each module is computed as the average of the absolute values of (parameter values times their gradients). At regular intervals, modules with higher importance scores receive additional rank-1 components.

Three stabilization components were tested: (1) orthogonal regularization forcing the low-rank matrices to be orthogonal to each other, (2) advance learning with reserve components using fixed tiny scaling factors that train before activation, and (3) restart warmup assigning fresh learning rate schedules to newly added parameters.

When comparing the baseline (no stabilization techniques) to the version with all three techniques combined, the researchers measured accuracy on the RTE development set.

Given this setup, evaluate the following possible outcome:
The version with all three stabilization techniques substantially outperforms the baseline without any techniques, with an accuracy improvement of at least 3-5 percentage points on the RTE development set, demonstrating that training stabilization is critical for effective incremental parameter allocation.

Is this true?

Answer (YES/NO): NO